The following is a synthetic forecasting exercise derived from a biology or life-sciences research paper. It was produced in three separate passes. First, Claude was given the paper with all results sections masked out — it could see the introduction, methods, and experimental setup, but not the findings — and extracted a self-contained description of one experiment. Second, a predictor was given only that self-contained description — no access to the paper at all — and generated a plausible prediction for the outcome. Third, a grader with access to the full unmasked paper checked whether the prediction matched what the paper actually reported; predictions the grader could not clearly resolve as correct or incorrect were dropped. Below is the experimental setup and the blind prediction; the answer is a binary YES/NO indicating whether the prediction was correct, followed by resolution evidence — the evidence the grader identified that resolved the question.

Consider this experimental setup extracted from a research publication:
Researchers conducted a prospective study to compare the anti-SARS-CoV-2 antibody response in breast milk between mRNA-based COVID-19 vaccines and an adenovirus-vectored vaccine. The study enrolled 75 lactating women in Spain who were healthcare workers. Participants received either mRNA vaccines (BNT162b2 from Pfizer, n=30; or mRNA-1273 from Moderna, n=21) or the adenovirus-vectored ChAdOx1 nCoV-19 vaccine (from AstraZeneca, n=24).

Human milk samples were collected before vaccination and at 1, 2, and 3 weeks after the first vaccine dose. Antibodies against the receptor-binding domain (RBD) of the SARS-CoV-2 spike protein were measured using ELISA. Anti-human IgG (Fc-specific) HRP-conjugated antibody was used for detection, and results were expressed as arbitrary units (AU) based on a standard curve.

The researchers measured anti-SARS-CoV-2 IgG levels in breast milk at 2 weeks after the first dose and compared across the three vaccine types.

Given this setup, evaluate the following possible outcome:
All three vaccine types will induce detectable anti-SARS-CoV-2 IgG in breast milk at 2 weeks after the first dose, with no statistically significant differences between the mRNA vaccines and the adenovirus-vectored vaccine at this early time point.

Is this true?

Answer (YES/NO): NO